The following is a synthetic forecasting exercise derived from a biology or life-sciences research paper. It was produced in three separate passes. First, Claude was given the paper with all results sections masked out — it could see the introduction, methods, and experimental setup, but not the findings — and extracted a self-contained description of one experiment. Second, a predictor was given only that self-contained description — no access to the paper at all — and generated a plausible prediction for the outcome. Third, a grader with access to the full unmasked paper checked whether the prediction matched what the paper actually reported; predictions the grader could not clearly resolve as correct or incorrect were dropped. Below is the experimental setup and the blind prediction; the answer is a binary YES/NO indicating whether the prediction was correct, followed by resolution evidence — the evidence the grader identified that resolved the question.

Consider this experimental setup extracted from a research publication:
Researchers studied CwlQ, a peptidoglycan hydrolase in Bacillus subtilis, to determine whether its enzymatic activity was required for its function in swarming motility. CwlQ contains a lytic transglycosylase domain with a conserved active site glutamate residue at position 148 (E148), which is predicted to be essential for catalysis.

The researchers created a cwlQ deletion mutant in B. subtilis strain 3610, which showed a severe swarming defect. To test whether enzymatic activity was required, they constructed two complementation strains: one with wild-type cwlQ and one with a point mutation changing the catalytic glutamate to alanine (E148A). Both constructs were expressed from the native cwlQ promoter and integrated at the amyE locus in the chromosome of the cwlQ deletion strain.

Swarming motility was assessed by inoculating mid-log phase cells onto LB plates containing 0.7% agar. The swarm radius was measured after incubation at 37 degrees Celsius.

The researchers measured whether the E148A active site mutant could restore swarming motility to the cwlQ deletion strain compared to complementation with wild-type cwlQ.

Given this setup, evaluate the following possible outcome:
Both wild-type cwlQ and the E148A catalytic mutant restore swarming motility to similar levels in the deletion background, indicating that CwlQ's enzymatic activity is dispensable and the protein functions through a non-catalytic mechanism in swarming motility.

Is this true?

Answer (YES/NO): NO